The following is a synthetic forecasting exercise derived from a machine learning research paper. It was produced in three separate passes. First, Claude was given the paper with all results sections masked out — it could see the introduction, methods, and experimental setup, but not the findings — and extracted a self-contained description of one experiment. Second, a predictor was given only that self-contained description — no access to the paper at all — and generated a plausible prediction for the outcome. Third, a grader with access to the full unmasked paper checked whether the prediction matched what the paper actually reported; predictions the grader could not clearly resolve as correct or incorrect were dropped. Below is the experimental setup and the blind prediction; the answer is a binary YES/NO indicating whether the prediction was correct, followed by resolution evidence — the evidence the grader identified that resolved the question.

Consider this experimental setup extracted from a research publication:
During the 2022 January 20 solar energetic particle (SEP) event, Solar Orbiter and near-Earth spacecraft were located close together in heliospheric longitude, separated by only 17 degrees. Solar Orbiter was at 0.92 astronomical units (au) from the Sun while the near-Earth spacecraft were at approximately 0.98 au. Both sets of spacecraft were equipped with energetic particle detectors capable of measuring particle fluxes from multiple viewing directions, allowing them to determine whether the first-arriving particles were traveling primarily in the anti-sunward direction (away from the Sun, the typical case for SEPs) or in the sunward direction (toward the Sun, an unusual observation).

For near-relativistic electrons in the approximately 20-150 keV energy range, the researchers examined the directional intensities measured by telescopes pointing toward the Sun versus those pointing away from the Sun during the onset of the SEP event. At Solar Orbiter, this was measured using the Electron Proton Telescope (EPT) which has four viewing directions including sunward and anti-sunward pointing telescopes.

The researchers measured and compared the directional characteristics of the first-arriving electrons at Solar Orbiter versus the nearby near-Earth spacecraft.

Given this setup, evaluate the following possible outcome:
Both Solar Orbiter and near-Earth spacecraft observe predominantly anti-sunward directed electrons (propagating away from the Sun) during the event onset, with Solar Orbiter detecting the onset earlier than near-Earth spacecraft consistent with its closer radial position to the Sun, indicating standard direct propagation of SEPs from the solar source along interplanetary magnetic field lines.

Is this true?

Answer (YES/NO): NO